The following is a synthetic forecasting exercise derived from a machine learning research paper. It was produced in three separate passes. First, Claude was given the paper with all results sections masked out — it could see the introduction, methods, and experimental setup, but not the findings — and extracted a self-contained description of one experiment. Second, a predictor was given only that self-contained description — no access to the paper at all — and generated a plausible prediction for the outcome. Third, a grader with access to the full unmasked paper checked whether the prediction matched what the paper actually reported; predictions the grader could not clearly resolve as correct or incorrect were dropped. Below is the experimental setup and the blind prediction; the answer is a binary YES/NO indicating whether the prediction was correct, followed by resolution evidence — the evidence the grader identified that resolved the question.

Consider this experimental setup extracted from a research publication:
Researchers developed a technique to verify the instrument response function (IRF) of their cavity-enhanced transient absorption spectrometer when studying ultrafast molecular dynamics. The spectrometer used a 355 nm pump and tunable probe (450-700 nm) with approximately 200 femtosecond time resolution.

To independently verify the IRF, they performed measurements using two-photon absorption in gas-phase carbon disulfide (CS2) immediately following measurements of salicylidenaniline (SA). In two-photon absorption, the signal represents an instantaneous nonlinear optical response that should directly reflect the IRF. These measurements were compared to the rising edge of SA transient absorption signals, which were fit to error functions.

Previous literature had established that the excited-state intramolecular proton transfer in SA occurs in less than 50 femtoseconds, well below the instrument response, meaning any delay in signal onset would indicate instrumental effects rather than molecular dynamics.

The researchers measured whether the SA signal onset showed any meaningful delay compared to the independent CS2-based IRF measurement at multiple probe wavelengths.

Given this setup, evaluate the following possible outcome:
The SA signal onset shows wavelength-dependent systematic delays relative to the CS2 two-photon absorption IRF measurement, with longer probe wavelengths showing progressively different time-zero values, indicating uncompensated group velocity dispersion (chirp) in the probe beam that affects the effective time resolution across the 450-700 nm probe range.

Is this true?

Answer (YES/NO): NO